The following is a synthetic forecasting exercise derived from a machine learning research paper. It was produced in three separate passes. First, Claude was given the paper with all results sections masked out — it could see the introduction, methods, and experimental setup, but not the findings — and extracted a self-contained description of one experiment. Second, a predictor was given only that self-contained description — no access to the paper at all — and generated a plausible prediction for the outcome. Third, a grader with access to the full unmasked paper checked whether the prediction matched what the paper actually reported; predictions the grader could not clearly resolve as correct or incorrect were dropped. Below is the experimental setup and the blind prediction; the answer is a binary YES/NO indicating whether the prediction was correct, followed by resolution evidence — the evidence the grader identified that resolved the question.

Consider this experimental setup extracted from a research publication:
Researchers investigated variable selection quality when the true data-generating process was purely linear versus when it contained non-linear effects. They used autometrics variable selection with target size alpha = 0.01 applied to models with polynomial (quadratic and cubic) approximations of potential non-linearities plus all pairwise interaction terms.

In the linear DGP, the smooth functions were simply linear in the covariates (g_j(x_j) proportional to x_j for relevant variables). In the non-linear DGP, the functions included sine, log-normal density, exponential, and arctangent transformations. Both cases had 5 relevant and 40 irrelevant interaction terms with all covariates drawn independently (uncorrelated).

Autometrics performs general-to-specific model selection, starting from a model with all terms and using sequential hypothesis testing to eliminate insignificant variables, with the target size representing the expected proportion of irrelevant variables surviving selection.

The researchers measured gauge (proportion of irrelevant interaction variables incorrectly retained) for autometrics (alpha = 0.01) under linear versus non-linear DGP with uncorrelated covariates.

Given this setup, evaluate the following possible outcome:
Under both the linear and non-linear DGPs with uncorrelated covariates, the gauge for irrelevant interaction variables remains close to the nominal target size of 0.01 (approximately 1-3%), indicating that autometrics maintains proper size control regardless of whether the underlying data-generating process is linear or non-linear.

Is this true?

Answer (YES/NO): YES